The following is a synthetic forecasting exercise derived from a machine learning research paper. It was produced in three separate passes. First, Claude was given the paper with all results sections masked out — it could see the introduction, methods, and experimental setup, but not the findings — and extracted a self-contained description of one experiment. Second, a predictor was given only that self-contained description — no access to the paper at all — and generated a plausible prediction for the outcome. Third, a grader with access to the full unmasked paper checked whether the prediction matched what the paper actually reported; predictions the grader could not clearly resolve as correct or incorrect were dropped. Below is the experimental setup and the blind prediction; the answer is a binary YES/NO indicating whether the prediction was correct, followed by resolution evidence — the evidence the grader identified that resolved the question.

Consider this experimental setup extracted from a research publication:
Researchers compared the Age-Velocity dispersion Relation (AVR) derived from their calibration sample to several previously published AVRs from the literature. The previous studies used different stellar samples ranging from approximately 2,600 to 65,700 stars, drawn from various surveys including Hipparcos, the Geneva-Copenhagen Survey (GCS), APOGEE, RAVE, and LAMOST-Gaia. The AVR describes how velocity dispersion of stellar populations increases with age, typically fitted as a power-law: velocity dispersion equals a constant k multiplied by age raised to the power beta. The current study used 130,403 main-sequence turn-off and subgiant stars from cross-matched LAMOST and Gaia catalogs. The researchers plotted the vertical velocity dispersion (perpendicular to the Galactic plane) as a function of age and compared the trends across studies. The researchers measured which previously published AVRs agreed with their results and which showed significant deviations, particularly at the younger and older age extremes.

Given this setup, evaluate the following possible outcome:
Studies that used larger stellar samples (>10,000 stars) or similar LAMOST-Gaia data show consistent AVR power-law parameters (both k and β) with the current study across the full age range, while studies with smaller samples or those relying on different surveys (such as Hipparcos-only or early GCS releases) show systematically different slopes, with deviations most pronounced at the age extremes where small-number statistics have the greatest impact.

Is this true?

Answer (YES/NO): NO